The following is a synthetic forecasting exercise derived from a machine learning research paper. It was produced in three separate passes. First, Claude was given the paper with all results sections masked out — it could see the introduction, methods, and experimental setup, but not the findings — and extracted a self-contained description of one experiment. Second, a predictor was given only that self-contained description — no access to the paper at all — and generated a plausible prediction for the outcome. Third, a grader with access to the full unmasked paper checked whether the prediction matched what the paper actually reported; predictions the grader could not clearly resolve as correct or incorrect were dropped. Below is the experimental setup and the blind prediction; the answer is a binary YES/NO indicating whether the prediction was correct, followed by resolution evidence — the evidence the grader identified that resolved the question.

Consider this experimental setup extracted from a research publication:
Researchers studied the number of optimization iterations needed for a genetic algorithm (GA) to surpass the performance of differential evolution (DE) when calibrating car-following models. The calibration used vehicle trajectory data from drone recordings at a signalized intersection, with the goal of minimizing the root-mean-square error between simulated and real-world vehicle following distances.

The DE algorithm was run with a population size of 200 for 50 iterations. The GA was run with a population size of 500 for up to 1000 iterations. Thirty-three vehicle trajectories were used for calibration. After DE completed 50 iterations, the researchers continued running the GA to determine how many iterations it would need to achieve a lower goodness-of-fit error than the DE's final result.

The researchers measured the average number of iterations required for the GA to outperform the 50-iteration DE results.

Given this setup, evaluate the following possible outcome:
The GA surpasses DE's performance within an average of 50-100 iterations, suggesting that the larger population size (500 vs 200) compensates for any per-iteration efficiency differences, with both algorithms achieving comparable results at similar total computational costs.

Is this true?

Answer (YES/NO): NO